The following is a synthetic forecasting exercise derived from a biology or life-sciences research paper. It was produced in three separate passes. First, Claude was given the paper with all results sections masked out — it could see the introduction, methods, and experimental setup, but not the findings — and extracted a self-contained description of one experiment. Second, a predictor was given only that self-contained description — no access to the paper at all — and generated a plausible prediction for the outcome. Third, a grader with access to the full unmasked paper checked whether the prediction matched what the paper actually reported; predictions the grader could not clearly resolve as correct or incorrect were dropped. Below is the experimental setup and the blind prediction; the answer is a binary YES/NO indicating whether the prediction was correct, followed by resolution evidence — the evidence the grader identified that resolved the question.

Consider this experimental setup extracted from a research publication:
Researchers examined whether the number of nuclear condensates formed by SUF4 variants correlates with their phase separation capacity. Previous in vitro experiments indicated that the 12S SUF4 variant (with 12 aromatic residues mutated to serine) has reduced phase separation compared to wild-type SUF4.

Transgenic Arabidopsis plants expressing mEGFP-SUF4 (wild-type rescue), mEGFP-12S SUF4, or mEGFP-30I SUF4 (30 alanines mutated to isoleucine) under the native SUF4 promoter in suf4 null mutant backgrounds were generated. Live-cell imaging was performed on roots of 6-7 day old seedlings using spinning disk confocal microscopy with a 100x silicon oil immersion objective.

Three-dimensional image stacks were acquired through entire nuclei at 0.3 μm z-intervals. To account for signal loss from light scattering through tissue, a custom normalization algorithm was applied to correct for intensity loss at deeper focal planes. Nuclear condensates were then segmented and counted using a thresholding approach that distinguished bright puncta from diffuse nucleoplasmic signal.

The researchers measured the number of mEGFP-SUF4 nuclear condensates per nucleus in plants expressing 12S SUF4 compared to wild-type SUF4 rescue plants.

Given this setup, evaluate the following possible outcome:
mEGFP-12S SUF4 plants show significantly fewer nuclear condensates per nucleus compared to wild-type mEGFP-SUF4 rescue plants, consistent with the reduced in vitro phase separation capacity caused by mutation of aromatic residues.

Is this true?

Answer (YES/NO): YES